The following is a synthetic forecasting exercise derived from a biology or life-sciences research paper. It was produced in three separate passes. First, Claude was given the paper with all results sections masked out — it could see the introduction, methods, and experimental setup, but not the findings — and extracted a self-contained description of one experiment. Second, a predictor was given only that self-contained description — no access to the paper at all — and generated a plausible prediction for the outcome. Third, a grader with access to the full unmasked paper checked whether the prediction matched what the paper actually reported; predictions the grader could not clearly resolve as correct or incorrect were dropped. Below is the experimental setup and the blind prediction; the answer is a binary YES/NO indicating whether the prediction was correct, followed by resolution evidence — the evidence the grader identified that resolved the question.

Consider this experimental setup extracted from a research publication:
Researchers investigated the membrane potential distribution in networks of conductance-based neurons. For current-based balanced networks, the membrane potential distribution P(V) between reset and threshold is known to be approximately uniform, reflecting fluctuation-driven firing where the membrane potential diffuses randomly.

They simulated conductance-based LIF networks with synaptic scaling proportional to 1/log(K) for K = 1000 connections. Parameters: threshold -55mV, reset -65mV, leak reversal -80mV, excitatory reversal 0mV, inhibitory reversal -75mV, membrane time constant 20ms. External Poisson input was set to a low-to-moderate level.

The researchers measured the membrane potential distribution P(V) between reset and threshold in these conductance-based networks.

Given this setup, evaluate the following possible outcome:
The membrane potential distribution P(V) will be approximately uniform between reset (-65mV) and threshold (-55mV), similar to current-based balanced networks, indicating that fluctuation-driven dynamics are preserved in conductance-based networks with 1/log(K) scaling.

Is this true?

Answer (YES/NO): NO